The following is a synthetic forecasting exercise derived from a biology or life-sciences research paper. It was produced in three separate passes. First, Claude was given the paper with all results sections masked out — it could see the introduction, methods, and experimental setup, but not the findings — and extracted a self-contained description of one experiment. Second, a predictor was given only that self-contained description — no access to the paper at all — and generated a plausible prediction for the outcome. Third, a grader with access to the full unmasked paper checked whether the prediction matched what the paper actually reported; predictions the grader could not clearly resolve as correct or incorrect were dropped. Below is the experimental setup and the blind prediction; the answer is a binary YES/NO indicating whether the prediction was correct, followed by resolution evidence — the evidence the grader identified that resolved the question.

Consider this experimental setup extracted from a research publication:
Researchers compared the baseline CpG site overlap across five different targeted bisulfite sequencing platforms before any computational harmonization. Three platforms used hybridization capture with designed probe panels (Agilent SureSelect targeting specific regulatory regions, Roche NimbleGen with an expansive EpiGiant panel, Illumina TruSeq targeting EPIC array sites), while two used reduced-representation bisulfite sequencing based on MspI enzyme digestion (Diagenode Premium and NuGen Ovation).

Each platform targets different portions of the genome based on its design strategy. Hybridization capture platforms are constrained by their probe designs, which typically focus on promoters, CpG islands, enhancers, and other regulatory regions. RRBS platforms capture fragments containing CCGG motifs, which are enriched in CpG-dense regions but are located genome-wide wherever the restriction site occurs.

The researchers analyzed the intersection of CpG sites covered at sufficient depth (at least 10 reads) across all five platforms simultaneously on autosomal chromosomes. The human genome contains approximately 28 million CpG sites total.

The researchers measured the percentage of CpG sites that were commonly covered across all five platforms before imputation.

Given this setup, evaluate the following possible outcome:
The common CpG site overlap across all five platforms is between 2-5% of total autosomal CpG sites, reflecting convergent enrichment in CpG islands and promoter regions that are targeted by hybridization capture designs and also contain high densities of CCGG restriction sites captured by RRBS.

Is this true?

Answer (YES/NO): YES